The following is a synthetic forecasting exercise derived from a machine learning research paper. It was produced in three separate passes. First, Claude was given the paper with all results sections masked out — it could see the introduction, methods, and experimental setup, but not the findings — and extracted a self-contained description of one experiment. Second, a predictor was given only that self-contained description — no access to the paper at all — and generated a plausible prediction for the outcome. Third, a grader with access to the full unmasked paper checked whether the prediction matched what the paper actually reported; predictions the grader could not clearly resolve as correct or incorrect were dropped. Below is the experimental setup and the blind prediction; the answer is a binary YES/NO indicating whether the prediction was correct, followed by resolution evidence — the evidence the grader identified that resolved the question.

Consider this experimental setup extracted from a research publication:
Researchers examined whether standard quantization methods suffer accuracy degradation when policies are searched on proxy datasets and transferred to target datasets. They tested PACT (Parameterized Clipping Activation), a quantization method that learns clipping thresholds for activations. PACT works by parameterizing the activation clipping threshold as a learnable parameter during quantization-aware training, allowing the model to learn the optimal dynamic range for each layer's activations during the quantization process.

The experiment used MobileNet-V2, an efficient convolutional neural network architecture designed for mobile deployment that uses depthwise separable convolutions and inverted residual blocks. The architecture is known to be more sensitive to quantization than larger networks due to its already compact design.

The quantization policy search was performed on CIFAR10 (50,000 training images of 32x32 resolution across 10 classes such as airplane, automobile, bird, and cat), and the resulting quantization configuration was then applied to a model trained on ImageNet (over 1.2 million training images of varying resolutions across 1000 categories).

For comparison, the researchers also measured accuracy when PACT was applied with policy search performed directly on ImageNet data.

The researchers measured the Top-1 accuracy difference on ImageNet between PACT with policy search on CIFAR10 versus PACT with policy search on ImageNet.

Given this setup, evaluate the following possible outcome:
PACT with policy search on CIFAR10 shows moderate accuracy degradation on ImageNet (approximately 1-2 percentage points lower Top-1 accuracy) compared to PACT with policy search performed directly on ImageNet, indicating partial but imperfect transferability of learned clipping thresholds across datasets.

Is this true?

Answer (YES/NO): NO